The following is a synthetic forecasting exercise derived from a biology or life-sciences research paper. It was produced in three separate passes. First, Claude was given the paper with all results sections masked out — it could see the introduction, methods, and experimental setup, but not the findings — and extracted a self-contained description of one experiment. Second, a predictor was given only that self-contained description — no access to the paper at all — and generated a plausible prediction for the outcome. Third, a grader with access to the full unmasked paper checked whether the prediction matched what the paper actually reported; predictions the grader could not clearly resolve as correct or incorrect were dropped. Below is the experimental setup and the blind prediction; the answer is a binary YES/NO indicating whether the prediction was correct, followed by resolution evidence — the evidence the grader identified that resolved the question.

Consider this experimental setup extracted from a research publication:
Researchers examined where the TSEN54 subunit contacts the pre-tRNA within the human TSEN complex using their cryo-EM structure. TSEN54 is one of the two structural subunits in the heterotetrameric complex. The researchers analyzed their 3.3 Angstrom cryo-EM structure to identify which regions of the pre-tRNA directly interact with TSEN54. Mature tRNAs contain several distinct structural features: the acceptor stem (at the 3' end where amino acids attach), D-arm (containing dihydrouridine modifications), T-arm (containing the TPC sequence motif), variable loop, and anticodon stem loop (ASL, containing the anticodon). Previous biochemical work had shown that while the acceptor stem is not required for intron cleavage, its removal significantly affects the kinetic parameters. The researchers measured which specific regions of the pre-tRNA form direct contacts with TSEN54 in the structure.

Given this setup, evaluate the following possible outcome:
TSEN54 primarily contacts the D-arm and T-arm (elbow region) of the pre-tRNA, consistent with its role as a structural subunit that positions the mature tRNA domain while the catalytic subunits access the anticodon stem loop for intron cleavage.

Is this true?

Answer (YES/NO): NO